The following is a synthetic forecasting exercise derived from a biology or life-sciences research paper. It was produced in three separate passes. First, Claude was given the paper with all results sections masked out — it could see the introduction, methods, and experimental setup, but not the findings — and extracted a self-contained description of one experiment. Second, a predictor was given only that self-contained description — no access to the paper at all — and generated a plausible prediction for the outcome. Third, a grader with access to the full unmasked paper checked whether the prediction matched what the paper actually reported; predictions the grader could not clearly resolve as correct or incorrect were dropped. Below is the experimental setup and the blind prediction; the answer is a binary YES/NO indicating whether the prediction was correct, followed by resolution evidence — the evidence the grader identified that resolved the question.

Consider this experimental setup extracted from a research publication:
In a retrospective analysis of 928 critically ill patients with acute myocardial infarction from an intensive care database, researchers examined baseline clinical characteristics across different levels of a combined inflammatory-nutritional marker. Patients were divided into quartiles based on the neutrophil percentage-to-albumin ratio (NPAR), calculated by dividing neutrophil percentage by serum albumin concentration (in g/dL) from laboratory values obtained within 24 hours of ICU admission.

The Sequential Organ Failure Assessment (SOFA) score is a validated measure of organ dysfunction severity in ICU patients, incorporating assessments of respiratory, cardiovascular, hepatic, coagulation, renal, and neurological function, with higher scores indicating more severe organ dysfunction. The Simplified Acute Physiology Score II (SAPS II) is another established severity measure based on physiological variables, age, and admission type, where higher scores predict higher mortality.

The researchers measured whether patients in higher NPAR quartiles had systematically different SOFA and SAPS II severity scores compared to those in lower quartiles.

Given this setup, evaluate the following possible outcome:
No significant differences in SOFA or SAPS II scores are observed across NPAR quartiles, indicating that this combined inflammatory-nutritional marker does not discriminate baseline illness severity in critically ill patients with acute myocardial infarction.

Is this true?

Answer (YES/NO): NO